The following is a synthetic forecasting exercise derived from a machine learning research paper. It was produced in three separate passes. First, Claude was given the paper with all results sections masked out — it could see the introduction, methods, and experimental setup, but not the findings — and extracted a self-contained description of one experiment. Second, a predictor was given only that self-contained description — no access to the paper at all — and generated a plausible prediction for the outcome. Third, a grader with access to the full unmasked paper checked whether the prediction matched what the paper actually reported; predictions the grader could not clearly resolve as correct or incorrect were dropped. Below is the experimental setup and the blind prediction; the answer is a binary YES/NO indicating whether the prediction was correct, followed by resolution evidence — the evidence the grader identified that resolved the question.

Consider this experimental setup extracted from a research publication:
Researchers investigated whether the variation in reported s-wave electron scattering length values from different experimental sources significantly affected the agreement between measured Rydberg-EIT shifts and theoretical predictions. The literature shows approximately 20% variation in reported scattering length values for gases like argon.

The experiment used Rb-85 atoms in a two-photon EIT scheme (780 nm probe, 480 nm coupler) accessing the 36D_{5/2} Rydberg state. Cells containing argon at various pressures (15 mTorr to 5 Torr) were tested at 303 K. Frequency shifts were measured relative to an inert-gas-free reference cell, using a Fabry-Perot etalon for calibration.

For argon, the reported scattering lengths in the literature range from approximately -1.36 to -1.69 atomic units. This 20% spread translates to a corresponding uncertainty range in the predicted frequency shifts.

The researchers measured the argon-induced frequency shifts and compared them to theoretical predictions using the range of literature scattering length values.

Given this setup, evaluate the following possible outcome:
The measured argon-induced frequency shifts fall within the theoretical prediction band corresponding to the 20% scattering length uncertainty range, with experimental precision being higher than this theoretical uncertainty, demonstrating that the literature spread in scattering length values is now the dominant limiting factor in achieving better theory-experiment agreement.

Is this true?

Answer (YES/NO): NO